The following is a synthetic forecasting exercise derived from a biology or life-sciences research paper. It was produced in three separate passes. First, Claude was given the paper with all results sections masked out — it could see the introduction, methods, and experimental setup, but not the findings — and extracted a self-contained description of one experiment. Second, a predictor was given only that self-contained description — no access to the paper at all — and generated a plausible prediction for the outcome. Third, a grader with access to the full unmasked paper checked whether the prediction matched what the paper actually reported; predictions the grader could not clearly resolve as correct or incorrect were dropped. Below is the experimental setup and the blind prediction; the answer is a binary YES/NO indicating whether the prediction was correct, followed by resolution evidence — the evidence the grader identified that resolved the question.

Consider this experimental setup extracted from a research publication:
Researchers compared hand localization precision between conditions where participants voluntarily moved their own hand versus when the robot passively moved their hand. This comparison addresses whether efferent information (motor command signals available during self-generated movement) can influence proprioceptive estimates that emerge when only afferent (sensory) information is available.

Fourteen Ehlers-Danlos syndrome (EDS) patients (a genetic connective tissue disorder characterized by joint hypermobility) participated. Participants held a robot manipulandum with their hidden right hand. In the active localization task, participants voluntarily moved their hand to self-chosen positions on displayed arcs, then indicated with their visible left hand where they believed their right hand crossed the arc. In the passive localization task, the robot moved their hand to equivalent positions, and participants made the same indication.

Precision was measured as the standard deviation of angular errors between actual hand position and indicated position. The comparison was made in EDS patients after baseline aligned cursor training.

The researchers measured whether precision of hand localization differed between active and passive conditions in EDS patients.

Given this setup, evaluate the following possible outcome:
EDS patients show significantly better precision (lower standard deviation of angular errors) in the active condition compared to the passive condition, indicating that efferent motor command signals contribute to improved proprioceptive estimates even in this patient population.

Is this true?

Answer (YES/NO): YES